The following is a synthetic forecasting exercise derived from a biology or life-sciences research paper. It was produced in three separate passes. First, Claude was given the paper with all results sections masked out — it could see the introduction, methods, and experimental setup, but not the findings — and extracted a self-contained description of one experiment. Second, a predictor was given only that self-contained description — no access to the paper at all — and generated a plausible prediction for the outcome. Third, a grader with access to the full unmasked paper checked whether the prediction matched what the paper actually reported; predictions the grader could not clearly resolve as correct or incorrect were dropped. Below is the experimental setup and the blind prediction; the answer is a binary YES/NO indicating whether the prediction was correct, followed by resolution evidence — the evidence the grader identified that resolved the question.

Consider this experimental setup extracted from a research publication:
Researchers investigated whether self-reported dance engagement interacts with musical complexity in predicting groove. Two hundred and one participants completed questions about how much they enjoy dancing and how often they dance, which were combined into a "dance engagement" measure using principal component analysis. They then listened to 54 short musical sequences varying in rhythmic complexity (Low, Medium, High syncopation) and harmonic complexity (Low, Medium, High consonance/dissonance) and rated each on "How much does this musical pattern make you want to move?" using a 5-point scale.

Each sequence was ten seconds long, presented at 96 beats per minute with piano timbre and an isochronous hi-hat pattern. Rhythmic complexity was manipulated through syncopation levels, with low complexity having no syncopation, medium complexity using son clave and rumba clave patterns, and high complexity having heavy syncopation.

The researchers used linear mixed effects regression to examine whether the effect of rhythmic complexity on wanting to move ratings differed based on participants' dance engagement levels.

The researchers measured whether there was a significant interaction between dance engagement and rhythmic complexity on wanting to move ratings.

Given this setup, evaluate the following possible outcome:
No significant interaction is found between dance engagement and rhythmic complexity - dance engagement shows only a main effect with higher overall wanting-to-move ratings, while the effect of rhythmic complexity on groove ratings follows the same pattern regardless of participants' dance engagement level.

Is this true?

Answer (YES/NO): NO